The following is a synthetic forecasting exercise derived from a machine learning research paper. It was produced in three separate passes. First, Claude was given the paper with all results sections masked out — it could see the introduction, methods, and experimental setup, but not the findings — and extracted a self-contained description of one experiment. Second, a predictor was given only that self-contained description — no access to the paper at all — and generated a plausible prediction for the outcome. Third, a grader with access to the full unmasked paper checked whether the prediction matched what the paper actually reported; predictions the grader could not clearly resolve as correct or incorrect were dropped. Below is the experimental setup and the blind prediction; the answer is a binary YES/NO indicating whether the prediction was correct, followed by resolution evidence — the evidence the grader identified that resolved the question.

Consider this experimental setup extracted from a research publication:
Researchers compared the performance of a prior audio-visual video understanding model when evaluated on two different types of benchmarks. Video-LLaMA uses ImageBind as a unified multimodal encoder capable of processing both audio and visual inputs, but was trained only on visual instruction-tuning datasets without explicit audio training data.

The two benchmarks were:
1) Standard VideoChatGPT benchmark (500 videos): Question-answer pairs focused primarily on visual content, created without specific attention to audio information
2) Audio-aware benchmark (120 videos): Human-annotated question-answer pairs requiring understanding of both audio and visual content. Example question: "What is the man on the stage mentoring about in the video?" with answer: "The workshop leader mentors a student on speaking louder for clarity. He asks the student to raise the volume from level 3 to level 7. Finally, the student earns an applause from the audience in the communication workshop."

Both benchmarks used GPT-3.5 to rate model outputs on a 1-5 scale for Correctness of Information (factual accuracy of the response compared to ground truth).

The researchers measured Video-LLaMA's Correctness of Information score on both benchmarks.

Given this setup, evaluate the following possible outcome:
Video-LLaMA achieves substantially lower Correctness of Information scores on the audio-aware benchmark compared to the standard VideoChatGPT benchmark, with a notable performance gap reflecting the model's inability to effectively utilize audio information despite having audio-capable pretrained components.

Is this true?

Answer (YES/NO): YES